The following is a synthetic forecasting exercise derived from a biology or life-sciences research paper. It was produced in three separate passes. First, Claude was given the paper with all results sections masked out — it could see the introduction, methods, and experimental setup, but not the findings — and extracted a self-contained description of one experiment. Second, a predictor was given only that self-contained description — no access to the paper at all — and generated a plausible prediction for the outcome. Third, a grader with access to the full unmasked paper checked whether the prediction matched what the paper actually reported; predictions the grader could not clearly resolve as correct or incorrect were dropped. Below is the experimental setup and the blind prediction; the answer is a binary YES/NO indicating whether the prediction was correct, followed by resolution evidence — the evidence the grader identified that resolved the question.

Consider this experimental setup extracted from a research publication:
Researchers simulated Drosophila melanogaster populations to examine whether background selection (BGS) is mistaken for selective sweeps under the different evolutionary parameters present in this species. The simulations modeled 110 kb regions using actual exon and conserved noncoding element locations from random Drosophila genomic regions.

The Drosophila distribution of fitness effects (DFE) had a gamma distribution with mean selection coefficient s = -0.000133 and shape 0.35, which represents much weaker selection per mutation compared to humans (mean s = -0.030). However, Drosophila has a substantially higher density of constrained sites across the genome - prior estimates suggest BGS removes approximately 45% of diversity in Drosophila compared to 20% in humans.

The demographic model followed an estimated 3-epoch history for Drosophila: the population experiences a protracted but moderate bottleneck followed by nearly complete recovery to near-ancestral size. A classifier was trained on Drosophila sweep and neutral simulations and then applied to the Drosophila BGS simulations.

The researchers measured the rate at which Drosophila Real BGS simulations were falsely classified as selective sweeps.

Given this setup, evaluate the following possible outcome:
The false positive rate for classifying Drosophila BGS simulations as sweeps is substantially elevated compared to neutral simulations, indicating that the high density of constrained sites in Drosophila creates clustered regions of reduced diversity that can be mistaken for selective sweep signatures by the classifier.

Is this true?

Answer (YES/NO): NO